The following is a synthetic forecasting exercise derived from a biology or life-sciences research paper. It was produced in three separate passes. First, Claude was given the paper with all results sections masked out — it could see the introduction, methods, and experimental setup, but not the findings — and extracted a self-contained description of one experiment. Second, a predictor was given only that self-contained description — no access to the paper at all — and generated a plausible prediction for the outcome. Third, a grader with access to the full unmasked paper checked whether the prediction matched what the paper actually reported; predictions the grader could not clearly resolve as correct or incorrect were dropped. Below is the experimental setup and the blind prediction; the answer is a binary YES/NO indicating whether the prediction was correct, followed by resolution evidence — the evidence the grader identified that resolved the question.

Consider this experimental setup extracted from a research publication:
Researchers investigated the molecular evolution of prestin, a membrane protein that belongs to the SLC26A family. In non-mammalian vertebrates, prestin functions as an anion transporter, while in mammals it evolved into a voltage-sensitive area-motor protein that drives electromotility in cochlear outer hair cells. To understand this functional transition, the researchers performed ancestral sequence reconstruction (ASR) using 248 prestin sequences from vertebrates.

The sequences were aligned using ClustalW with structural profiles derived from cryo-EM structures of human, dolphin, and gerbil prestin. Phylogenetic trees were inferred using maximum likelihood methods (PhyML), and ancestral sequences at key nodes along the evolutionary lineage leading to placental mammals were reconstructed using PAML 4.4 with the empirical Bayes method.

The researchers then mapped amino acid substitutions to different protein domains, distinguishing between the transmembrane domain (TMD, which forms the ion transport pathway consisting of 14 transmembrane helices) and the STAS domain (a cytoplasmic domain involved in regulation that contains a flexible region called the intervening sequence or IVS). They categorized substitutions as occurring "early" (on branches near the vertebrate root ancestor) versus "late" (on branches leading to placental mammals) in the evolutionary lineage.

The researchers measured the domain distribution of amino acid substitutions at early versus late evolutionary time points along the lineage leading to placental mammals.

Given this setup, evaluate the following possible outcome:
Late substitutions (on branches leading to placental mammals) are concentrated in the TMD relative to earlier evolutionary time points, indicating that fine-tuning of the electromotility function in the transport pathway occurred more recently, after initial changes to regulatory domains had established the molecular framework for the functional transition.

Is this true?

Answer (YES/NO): NO